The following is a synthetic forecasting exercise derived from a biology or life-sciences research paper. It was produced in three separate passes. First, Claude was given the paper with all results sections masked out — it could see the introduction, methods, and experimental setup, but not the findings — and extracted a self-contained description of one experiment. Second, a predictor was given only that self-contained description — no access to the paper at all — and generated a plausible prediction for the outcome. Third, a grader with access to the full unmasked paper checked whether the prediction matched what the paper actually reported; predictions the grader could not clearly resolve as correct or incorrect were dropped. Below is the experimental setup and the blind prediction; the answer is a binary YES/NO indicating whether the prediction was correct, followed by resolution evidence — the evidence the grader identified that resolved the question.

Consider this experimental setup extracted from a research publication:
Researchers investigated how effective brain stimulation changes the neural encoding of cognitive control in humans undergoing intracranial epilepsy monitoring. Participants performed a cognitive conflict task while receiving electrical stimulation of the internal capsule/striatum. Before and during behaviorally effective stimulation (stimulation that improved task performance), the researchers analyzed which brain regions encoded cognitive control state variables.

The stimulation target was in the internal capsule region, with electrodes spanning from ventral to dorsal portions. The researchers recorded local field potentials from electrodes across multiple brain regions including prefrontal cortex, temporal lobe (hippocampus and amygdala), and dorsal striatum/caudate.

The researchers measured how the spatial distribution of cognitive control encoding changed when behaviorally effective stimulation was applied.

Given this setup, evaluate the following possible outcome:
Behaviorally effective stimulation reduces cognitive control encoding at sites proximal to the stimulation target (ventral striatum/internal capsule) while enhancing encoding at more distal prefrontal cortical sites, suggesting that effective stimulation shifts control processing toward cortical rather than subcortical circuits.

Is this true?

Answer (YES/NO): NO